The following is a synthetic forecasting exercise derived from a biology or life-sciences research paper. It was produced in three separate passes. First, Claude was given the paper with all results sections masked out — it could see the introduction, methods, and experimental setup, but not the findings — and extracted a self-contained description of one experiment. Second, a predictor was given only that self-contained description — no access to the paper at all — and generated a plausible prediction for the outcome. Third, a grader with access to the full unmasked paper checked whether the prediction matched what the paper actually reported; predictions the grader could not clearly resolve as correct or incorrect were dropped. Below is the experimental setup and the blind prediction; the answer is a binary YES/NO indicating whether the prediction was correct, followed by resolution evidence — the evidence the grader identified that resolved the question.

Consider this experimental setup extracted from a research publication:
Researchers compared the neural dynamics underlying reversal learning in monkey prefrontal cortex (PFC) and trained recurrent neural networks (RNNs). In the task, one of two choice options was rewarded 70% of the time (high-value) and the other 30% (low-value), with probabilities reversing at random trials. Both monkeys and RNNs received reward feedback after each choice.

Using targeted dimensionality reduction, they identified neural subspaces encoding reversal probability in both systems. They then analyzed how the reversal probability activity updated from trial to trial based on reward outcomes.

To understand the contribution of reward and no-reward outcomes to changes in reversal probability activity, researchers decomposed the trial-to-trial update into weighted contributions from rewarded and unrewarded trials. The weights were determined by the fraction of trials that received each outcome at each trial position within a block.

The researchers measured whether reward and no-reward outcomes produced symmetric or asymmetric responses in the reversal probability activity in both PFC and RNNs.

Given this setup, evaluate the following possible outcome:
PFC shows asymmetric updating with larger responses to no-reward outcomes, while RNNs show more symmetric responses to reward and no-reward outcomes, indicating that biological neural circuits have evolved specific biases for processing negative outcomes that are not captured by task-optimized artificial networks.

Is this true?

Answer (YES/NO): NO